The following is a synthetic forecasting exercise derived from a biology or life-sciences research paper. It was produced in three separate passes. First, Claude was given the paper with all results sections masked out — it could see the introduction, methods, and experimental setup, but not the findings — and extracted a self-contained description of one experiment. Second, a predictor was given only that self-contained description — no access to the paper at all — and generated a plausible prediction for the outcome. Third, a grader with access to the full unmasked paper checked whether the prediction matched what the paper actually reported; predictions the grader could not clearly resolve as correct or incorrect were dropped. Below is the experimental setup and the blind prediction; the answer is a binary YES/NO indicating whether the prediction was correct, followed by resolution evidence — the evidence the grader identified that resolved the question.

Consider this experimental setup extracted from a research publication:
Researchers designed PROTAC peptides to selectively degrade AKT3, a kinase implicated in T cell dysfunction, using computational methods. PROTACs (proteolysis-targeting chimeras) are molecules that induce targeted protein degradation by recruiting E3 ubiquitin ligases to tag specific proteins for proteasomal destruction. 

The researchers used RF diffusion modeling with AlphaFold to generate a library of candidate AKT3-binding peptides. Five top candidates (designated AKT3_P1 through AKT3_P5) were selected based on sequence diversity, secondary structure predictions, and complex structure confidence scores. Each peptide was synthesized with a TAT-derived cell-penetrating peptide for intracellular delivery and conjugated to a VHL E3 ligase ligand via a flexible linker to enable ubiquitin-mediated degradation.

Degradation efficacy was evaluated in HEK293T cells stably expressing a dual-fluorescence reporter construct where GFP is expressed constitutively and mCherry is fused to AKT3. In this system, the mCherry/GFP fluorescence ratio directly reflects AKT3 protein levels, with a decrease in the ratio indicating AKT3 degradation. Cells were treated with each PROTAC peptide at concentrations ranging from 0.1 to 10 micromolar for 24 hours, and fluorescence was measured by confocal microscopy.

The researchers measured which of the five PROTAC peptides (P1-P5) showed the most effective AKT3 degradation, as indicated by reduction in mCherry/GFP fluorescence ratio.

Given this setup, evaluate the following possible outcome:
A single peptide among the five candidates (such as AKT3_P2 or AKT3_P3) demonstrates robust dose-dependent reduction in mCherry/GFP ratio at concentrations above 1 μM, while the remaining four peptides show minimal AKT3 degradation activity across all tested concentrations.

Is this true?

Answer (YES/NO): NO